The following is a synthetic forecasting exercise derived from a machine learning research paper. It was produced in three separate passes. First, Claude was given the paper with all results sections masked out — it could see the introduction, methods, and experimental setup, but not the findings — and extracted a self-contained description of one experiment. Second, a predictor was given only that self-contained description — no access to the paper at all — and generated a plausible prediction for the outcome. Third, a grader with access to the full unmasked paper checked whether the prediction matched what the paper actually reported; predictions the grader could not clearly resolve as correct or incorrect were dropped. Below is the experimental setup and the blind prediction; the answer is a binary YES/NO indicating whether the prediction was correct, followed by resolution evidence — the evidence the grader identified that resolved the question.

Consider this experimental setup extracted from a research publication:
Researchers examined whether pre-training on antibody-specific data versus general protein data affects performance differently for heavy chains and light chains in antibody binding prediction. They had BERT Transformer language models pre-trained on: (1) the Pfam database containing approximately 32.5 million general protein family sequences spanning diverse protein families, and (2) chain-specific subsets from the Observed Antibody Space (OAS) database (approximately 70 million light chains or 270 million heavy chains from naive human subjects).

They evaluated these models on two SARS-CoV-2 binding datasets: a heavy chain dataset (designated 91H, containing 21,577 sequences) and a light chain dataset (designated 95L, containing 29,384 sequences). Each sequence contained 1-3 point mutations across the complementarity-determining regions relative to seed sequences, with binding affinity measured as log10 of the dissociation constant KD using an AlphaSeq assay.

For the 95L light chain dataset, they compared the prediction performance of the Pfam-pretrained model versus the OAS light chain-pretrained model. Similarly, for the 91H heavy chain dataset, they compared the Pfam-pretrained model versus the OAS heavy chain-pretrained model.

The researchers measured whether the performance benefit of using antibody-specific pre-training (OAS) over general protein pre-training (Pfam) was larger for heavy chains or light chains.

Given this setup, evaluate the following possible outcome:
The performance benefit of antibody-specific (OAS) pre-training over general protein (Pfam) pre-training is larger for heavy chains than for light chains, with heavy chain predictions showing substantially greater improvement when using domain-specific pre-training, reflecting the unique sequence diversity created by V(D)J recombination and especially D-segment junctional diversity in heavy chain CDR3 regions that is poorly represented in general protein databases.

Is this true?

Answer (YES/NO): NO